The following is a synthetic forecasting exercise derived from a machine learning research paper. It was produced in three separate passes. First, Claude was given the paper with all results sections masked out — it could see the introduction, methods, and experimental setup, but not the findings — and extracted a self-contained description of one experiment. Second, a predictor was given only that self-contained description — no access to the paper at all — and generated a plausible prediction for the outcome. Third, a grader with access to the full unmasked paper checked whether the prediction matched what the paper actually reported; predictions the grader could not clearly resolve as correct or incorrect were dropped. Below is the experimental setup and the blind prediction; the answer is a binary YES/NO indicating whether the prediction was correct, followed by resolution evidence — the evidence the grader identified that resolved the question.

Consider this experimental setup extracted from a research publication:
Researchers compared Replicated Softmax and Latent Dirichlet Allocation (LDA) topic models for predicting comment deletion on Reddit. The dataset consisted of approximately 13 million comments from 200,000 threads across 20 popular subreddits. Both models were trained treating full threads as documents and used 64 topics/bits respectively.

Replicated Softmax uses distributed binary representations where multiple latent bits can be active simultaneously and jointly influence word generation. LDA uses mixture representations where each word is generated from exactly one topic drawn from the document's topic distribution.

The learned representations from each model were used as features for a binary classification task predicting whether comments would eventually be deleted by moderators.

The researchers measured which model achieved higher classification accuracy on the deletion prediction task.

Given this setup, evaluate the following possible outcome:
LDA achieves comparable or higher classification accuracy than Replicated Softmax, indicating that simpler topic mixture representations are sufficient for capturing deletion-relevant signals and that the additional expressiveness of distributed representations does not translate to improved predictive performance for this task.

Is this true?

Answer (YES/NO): NO